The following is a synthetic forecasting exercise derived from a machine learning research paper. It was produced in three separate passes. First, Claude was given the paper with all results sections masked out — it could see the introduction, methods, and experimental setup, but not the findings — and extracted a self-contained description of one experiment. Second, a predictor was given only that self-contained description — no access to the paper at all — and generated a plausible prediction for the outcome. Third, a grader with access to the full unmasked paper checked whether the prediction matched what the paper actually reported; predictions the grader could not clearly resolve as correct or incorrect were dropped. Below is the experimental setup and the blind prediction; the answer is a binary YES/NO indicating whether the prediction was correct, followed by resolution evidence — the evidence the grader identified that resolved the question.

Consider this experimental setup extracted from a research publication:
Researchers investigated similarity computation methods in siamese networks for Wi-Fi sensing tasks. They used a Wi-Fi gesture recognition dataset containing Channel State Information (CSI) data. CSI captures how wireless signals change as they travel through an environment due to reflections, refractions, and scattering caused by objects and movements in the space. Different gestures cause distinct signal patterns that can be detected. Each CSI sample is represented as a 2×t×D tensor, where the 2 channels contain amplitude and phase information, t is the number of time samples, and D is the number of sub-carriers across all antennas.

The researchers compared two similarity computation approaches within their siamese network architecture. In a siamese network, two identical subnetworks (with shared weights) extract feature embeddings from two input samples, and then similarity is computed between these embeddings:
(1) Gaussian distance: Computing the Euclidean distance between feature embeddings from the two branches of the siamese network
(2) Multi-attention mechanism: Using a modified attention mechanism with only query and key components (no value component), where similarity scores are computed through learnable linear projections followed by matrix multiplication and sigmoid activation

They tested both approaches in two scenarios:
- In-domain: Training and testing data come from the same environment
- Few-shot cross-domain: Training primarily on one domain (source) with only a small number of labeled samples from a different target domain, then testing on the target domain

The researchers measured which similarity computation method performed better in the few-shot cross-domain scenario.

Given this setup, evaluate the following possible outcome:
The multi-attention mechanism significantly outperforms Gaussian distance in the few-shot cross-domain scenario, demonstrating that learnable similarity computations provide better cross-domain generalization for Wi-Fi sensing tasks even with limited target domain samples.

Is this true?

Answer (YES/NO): NO